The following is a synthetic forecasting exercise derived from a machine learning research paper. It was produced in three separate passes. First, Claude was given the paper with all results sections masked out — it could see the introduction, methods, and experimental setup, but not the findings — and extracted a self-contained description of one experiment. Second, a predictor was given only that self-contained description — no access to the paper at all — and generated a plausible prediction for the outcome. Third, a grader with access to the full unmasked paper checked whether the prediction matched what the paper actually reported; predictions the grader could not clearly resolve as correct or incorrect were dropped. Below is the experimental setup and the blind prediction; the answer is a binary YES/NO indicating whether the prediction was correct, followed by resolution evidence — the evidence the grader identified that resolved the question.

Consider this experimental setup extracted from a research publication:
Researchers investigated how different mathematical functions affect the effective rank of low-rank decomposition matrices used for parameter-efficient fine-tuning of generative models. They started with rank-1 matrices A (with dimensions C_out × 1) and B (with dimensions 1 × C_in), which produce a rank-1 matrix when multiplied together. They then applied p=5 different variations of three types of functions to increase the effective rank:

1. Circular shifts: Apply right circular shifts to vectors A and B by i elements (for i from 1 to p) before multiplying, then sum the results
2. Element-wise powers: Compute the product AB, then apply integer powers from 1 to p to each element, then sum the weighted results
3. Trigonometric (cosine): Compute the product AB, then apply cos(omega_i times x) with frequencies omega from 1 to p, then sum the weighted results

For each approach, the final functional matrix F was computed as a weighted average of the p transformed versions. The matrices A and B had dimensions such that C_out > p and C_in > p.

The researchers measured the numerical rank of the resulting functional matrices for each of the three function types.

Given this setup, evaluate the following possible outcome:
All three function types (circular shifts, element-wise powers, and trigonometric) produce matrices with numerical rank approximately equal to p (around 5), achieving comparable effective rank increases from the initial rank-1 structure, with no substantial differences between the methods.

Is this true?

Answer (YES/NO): NO